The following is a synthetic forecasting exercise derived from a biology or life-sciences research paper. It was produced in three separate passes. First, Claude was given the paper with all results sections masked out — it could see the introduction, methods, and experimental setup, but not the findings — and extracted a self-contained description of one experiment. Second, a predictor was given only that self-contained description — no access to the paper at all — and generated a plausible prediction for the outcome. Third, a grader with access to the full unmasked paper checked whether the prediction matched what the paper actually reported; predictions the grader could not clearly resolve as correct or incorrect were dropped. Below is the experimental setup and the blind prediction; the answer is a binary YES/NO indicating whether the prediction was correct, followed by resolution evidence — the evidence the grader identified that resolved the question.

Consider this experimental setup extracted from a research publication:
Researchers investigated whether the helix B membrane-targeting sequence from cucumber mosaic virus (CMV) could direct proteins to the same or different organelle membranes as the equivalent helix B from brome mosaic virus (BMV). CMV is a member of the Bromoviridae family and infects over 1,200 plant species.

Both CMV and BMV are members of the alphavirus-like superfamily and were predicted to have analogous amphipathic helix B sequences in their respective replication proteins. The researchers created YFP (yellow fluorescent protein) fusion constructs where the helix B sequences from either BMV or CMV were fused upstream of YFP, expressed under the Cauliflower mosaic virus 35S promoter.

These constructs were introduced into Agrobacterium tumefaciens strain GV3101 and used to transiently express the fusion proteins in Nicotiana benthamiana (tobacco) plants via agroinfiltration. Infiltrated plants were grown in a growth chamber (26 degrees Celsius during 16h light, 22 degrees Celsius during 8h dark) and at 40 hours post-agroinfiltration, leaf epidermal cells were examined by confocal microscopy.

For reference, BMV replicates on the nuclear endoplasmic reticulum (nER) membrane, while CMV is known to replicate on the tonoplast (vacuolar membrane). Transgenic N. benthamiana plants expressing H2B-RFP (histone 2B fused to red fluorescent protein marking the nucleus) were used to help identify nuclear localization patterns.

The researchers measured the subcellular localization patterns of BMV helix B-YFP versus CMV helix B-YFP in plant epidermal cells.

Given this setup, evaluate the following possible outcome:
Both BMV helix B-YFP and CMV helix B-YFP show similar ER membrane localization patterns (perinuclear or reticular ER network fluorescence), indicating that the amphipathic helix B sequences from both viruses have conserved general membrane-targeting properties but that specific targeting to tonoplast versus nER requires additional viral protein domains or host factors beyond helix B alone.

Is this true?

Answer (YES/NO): NO